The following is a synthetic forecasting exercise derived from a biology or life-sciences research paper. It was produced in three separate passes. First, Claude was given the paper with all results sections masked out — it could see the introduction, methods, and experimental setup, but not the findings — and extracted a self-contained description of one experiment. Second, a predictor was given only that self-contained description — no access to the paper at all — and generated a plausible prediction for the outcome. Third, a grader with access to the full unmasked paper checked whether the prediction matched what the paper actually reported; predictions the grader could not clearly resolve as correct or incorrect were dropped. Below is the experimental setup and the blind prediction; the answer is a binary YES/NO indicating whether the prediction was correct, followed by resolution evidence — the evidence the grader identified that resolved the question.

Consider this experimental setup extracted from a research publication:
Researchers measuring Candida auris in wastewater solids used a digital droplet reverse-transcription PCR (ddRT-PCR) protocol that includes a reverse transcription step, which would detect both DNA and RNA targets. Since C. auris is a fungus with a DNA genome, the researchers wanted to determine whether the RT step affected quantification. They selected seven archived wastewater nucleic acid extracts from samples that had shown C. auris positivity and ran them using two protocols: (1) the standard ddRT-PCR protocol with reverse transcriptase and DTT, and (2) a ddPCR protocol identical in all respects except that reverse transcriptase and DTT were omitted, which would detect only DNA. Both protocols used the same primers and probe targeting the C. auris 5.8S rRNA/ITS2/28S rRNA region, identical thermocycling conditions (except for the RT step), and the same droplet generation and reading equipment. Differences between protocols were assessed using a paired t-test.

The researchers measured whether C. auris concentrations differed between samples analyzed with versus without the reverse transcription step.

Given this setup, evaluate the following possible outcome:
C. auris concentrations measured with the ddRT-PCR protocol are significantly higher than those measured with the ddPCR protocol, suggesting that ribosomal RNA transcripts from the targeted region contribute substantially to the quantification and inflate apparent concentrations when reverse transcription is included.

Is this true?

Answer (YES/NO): NO